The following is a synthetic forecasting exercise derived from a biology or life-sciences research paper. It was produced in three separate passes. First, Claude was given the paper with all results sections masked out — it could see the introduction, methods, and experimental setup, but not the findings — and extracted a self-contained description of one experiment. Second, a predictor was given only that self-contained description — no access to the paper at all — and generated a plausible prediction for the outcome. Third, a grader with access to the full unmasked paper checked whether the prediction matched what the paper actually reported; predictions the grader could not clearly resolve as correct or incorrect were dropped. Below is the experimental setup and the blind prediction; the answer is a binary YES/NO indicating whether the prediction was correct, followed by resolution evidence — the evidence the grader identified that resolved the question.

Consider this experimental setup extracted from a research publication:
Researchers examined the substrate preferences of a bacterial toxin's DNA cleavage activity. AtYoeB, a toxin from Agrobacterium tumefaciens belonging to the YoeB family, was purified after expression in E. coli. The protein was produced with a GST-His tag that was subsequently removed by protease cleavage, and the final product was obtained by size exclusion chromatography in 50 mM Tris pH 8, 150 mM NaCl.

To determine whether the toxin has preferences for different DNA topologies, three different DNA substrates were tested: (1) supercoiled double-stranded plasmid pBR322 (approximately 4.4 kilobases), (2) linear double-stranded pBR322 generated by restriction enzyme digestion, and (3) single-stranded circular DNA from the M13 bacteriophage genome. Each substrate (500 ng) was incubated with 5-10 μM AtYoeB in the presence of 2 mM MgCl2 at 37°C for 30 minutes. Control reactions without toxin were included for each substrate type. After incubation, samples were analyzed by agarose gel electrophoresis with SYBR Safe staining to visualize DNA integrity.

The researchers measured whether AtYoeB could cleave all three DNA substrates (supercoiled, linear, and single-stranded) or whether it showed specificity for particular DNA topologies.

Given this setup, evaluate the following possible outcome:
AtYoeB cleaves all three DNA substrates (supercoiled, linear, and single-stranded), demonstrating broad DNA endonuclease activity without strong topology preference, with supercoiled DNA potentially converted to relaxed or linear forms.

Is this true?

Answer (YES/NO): YES